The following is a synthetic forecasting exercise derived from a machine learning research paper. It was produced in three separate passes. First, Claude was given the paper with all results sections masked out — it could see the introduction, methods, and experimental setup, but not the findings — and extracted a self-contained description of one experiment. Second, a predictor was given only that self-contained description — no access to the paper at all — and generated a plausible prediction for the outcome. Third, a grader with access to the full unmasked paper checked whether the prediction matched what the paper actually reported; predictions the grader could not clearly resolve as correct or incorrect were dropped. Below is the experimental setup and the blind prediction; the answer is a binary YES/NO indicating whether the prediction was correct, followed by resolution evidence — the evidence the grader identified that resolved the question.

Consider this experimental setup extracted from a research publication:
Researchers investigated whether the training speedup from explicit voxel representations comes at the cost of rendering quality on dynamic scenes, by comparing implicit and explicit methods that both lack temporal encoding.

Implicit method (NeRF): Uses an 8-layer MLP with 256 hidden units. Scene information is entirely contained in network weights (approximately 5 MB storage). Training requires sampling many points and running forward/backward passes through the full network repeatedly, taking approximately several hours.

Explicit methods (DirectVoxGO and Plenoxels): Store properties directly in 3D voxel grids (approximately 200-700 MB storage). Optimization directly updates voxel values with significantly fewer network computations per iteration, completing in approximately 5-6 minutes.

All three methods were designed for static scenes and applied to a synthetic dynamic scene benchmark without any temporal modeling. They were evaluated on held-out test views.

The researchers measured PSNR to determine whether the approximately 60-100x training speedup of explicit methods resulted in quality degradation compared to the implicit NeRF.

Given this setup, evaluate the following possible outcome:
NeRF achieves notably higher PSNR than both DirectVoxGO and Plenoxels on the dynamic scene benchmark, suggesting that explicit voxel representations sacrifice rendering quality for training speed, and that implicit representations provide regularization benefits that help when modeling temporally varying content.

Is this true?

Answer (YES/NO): NO